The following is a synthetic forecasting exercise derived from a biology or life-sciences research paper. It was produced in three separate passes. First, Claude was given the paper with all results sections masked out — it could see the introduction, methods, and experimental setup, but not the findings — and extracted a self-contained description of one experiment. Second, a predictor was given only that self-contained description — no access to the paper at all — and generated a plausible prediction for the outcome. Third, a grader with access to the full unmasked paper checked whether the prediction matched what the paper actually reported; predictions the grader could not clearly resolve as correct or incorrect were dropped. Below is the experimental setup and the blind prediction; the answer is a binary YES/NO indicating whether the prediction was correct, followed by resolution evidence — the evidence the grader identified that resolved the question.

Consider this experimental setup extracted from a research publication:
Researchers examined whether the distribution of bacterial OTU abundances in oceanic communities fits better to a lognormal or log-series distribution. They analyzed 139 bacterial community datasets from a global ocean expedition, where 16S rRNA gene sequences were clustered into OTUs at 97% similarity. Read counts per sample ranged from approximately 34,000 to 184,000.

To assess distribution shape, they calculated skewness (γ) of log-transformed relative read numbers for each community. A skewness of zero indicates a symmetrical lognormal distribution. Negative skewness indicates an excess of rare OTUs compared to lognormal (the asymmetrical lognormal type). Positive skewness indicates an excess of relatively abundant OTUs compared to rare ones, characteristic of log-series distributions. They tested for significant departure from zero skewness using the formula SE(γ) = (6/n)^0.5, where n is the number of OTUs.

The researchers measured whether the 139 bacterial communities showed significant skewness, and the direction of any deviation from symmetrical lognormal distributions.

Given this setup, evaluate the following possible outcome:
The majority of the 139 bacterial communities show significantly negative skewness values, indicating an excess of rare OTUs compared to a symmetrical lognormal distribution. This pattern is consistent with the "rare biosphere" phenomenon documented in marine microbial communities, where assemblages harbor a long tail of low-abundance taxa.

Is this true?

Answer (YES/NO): NO